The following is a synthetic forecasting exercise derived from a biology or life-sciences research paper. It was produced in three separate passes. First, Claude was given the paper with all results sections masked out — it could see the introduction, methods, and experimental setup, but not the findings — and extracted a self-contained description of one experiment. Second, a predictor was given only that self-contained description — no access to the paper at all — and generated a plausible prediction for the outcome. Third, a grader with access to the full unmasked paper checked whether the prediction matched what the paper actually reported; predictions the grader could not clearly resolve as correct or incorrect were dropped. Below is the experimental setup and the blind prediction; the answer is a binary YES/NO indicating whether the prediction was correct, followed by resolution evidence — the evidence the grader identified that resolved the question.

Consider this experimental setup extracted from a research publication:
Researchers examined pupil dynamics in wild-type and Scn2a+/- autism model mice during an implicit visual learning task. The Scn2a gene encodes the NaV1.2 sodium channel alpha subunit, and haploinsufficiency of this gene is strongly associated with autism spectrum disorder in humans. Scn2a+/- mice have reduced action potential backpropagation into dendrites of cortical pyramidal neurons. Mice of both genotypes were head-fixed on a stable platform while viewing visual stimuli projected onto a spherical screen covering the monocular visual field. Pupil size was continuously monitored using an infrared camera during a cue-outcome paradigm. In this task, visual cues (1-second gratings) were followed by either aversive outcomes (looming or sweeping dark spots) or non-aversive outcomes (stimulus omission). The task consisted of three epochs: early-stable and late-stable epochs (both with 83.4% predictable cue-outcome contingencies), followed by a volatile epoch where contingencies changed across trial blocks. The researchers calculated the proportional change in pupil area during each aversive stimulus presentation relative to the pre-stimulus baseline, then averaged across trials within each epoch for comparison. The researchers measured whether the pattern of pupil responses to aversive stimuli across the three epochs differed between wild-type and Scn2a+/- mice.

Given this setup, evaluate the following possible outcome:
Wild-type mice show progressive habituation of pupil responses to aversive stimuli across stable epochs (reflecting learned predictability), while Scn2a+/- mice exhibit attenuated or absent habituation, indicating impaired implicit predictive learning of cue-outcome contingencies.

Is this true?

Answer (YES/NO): NO